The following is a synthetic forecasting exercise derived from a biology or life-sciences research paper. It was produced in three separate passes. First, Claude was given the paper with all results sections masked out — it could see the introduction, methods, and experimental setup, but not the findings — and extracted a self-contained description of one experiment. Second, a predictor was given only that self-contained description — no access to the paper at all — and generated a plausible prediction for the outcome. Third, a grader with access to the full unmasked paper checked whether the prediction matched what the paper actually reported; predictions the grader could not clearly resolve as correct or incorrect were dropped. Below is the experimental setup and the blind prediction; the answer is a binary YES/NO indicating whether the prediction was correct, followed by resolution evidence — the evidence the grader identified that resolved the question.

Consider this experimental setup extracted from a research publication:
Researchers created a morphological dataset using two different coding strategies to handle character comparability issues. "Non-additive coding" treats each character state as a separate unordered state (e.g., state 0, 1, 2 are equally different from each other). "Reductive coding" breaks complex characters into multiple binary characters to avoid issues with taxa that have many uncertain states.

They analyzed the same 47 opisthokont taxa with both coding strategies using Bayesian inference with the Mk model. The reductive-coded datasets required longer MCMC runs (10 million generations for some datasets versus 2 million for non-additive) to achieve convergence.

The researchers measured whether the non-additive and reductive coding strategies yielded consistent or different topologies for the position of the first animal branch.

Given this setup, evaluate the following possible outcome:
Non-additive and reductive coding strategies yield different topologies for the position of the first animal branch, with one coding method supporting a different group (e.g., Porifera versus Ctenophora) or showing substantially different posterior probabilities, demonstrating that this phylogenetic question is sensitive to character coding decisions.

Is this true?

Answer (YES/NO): NO